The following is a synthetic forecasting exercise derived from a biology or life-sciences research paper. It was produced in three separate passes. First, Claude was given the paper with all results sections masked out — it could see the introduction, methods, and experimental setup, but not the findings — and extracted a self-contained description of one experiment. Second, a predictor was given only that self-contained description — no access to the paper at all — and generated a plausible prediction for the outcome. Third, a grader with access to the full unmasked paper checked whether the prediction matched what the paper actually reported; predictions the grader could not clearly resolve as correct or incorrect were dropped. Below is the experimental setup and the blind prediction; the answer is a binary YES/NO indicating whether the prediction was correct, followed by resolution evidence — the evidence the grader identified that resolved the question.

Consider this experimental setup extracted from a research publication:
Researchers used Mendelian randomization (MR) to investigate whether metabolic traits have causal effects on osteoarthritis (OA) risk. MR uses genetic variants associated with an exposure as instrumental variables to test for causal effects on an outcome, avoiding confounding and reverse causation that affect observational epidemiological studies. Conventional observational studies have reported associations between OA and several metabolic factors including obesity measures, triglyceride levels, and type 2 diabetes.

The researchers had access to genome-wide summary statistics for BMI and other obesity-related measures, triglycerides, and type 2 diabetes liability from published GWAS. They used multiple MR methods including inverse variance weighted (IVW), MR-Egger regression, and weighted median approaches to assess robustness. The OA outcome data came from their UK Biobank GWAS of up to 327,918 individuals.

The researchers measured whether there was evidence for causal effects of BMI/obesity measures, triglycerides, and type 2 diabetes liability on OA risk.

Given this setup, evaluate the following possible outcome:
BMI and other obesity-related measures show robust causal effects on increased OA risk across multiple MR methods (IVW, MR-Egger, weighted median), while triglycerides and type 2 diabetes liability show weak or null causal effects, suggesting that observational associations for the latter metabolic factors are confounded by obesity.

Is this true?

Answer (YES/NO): YES